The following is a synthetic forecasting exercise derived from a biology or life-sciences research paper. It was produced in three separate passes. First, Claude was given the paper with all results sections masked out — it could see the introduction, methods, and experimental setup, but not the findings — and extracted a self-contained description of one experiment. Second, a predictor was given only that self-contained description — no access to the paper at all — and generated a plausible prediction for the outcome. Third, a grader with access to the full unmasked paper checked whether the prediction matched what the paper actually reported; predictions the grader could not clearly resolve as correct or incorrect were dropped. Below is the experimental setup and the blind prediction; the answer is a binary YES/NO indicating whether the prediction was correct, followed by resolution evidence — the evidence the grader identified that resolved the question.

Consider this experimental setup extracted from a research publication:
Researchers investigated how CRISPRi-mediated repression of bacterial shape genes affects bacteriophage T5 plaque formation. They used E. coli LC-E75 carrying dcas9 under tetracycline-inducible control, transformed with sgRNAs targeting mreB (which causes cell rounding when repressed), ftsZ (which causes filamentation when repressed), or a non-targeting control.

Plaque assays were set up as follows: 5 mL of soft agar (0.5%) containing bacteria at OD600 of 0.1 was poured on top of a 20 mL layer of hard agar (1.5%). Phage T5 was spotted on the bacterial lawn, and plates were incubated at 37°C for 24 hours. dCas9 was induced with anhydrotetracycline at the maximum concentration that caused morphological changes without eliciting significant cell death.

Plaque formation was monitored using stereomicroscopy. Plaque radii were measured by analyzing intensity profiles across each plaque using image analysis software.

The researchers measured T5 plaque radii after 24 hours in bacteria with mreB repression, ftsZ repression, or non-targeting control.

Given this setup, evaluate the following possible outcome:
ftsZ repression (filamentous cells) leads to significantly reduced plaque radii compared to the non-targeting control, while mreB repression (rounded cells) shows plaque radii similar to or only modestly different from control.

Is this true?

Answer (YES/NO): NO